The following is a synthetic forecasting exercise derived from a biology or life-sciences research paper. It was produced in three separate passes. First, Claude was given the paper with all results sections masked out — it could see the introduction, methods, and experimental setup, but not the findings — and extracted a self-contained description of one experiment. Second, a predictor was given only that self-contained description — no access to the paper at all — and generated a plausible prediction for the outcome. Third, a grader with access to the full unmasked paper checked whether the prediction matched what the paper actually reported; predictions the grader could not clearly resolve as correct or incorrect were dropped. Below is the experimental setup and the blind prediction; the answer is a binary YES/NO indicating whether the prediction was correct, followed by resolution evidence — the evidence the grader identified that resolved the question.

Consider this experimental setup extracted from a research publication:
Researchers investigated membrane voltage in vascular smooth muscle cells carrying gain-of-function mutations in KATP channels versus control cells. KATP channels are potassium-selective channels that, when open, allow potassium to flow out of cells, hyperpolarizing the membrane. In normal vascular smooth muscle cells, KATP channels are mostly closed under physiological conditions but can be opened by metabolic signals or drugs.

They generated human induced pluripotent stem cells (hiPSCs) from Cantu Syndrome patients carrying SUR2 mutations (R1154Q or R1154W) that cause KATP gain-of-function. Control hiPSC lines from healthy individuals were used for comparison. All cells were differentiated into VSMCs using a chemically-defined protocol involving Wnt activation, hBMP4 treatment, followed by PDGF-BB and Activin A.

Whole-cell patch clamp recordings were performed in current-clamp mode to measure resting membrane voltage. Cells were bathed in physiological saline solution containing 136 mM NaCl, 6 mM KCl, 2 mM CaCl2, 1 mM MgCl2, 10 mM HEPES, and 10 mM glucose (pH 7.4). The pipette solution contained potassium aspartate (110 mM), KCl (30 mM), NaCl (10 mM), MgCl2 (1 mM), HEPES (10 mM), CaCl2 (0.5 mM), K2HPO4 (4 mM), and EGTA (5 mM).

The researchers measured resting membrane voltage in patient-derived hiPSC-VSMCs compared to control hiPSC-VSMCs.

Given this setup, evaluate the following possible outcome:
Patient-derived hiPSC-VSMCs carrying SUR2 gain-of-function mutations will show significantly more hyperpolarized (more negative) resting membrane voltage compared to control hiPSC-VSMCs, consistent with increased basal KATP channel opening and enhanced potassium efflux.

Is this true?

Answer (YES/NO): YES